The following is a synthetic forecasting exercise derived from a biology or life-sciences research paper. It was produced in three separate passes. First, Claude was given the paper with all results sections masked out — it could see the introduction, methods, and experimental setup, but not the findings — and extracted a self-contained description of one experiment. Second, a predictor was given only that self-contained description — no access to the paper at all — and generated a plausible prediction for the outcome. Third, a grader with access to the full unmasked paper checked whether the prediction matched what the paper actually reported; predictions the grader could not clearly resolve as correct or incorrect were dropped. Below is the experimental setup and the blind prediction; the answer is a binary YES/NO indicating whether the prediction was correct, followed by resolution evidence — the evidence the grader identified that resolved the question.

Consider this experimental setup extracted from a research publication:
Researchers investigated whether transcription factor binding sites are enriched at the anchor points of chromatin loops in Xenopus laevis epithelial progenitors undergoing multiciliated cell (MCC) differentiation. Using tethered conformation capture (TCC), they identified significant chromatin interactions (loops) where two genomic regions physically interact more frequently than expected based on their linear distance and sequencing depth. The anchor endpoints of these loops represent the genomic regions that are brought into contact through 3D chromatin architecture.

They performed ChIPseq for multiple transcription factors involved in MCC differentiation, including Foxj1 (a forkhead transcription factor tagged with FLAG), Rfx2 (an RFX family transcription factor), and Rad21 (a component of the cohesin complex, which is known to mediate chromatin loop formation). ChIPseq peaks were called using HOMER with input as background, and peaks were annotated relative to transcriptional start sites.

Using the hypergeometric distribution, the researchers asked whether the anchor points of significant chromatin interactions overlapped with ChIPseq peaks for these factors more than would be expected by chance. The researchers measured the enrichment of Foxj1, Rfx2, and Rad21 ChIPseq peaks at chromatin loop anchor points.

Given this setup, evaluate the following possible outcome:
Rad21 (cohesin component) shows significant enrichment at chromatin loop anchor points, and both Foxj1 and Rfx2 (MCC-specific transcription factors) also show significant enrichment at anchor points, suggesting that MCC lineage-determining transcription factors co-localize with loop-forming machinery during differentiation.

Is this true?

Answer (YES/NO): YES